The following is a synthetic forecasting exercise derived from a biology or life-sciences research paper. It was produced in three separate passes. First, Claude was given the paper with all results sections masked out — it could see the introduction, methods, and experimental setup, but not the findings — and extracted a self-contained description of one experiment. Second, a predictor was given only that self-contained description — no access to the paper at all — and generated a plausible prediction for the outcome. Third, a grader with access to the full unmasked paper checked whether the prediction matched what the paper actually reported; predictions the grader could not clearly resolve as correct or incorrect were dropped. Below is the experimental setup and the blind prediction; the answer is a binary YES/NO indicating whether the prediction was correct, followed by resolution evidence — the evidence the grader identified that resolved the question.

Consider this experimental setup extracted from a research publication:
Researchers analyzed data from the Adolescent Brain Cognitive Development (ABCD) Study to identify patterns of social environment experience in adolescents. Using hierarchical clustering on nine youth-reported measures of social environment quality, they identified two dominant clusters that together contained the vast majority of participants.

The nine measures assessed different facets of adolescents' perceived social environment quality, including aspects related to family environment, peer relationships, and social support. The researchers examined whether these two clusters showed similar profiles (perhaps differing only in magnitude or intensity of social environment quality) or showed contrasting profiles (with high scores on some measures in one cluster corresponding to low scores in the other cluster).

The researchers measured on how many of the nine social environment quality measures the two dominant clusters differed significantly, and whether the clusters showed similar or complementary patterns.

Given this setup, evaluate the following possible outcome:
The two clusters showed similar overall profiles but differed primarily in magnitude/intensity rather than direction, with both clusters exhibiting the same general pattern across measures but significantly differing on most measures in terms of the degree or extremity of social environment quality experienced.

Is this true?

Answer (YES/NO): NO